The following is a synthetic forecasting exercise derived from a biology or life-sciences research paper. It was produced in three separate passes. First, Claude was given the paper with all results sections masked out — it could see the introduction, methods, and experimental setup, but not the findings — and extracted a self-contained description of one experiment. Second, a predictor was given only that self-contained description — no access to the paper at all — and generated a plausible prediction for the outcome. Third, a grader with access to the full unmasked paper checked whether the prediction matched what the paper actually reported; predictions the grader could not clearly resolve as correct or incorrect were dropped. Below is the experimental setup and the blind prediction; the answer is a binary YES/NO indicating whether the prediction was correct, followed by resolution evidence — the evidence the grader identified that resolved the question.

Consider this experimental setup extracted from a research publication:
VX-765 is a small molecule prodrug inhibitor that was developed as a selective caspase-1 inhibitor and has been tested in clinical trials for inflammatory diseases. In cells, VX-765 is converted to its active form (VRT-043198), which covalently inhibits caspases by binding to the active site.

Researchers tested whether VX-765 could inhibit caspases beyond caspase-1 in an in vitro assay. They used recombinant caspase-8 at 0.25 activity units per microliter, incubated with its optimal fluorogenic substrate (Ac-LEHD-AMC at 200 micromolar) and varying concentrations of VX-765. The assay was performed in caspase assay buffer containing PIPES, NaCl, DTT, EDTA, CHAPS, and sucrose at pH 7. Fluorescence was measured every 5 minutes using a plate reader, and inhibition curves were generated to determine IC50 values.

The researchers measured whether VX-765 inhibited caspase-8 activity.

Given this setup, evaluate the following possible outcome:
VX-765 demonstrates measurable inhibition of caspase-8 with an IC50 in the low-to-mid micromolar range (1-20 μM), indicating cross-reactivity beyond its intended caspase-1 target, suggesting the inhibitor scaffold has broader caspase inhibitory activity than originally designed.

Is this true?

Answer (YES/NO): YES